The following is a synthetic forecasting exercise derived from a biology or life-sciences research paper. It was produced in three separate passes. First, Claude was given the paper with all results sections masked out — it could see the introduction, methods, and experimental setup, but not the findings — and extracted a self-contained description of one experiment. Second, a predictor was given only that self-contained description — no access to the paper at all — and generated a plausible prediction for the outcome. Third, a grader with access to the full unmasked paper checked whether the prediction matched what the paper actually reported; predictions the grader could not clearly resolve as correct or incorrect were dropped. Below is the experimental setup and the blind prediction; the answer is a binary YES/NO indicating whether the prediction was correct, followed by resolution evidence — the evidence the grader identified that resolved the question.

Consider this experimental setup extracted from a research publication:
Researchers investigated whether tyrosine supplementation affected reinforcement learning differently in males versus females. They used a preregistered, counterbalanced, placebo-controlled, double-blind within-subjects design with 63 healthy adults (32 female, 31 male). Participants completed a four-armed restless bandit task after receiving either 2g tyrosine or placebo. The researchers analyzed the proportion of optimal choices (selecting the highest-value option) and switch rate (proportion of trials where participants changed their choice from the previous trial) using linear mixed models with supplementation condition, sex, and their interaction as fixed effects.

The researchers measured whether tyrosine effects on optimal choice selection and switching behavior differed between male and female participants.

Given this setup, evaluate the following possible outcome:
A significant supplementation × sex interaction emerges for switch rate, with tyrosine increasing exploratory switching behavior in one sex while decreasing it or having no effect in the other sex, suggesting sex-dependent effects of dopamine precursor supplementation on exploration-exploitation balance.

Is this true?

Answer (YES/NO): NO